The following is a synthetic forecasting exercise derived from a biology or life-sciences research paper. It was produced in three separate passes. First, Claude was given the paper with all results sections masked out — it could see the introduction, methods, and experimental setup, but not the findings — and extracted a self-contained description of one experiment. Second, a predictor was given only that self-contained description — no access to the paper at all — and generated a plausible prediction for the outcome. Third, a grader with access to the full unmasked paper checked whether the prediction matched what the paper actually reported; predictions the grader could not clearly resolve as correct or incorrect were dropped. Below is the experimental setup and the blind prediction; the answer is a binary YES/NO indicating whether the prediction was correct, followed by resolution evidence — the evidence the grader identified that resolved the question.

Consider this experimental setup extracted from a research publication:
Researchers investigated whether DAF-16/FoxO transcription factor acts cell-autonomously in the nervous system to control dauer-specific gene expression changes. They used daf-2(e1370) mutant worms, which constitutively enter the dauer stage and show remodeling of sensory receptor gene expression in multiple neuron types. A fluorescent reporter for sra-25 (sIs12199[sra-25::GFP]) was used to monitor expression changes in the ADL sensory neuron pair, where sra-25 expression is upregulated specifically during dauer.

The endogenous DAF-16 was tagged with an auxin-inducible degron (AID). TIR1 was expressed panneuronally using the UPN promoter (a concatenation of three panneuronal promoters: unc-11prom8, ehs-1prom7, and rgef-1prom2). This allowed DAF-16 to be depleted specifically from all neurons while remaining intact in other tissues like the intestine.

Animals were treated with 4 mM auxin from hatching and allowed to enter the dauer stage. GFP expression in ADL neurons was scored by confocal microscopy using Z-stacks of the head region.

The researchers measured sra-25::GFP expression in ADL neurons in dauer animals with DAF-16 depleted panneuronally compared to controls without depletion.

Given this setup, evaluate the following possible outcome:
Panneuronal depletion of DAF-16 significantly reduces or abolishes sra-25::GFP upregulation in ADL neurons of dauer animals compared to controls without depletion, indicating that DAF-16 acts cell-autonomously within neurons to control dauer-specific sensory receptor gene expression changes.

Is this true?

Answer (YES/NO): NO